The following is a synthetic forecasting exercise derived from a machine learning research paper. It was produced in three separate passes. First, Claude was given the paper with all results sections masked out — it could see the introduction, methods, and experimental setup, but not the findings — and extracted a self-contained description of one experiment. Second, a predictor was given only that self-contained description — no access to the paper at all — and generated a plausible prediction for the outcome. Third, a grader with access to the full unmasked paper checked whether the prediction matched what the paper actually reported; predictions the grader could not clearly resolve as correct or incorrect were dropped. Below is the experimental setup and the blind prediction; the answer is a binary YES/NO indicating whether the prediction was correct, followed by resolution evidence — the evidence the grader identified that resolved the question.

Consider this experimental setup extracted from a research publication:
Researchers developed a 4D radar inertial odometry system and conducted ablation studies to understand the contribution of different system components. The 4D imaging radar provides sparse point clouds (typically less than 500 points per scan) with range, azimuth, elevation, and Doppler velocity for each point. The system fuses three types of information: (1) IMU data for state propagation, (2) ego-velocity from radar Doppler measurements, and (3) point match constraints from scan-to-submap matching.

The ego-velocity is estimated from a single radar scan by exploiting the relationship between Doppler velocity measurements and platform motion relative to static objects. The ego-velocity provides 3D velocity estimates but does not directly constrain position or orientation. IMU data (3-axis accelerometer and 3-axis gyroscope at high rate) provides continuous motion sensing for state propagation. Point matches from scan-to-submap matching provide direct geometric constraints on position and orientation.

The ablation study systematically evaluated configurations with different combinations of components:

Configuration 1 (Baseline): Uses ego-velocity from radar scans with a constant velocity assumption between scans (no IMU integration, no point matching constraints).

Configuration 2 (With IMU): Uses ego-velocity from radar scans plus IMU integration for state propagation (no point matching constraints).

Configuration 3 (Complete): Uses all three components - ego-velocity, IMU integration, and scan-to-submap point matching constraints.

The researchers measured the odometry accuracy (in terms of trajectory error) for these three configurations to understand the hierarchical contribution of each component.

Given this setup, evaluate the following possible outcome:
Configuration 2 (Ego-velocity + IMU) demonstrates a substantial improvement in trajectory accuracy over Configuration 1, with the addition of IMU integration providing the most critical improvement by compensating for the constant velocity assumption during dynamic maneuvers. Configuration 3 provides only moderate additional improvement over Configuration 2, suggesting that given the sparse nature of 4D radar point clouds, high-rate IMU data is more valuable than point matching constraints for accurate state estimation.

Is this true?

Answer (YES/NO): NO